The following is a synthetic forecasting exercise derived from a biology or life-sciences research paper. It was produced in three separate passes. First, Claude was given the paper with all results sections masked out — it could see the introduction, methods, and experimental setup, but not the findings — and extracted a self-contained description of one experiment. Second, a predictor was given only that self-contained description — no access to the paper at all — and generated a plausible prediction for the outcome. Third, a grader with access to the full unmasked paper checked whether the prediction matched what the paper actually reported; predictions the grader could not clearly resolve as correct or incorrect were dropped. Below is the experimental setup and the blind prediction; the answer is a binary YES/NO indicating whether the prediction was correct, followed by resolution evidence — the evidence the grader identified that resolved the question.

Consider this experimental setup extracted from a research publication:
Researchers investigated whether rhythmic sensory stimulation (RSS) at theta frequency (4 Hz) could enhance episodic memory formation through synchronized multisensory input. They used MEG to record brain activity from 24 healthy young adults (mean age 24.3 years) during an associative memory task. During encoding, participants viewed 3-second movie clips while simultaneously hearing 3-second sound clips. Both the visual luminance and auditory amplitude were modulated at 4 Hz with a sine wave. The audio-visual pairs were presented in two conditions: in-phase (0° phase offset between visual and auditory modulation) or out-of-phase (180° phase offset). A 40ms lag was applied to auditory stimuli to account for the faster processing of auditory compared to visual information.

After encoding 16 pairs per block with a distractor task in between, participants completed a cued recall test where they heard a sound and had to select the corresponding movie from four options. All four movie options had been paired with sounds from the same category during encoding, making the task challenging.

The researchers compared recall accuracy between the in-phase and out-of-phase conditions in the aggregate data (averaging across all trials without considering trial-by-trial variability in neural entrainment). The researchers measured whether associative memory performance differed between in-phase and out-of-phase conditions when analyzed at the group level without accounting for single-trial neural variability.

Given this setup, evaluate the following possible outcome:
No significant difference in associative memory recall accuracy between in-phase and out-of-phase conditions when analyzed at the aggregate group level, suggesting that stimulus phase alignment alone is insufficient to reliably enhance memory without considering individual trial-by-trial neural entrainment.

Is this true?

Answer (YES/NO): YES